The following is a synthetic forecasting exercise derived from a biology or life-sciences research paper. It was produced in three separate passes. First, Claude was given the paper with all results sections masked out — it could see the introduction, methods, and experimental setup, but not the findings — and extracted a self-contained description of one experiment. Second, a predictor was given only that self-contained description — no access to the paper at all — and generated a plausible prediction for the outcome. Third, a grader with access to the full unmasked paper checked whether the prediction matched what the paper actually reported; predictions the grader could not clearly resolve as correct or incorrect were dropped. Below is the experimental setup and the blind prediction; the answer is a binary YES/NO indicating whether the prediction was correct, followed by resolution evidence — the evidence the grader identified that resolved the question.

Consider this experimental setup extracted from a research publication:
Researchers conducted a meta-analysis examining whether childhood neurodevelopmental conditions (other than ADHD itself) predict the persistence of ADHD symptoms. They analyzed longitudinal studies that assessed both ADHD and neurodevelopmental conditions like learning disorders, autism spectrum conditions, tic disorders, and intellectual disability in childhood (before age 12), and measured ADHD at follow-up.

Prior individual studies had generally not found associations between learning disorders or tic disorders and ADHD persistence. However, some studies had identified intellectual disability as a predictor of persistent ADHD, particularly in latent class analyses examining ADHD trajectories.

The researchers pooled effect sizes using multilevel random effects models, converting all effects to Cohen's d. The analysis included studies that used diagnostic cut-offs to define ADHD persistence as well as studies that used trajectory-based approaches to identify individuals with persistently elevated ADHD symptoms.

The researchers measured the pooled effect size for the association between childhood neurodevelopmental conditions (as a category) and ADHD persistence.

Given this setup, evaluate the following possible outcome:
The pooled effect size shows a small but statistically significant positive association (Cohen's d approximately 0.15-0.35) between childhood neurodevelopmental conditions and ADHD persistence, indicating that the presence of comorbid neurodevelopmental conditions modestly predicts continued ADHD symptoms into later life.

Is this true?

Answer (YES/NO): NO